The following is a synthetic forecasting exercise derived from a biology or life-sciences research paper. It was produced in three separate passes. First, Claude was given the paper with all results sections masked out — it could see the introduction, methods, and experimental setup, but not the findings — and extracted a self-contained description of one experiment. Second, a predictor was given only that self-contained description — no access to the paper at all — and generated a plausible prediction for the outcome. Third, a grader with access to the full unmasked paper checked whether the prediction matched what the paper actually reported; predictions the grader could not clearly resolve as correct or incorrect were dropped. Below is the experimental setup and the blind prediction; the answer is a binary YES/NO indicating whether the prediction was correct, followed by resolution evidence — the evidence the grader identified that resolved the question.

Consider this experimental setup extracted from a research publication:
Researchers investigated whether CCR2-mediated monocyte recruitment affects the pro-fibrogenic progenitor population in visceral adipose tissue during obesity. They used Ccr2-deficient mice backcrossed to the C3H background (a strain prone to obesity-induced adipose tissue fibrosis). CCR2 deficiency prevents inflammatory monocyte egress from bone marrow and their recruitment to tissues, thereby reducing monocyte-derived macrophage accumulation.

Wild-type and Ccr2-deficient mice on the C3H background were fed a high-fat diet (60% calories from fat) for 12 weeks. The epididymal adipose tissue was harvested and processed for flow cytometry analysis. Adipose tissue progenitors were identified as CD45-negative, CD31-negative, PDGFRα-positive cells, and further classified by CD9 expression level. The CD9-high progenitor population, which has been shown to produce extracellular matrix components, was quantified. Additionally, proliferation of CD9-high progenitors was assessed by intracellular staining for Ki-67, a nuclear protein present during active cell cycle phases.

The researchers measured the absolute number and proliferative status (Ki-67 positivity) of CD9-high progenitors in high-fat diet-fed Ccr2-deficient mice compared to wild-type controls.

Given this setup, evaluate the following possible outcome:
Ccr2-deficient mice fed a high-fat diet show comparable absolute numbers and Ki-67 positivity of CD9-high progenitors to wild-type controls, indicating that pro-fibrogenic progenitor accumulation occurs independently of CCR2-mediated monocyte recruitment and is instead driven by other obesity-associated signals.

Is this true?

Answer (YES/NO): NO